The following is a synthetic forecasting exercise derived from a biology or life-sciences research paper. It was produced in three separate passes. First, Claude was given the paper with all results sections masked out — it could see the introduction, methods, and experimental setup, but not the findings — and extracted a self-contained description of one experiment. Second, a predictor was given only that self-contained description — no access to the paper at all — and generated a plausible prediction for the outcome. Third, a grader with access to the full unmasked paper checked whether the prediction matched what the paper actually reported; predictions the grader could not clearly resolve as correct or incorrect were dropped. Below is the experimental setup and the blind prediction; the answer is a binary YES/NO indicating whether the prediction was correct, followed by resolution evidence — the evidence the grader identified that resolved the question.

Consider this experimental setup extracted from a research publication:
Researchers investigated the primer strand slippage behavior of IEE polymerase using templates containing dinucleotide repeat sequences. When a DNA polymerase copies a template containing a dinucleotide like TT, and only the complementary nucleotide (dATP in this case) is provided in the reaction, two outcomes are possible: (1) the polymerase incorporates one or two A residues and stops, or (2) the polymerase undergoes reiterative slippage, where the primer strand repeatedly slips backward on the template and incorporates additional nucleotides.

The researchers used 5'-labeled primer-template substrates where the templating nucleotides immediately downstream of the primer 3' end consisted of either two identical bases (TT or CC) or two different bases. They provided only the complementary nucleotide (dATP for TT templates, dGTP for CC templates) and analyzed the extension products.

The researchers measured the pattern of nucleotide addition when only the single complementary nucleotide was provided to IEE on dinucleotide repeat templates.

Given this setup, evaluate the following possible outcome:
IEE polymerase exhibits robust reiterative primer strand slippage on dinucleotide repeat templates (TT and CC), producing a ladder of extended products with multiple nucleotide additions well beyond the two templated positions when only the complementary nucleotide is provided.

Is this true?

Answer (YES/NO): YES